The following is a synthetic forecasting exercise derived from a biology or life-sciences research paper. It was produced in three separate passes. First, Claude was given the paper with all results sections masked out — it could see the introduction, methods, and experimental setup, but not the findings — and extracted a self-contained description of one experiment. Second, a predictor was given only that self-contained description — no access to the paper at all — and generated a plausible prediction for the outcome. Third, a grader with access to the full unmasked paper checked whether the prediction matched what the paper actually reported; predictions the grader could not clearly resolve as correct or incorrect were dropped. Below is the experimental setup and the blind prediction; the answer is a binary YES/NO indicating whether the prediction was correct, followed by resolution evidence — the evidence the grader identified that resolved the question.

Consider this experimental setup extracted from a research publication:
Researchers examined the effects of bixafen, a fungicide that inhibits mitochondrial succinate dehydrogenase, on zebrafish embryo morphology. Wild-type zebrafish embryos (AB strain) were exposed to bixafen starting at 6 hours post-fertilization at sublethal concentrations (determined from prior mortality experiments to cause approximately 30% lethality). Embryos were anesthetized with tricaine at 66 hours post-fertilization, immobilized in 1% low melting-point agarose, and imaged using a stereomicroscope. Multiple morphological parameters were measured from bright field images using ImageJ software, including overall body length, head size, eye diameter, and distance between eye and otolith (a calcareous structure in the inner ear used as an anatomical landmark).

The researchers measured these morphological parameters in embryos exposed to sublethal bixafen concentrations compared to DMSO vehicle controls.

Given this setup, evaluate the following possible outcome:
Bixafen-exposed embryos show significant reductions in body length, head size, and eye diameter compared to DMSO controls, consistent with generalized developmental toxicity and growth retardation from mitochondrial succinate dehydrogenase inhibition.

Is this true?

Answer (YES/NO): YES